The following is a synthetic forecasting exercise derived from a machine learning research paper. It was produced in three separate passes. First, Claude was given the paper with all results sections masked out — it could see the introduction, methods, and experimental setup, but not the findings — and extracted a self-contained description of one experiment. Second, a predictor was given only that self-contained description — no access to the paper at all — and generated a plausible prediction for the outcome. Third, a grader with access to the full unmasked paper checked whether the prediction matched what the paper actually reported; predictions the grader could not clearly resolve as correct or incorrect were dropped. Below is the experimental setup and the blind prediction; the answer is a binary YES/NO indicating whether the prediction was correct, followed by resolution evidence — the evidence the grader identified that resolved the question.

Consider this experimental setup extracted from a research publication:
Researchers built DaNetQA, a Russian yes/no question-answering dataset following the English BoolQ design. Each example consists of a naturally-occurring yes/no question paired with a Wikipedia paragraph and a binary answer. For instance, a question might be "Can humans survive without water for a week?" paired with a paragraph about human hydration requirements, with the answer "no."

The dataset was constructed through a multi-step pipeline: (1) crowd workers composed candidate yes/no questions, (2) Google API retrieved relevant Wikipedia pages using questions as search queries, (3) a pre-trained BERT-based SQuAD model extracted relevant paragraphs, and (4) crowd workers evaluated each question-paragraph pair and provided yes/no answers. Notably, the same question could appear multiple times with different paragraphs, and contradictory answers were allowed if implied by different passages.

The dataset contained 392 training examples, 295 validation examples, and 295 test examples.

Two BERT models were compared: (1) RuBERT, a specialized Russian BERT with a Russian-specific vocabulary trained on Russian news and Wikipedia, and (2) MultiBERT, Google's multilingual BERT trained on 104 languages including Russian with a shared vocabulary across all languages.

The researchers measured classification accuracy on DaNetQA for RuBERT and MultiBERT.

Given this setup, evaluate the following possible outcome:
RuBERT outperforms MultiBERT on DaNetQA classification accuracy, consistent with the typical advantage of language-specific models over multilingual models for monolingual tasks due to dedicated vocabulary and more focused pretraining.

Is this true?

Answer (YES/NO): NO